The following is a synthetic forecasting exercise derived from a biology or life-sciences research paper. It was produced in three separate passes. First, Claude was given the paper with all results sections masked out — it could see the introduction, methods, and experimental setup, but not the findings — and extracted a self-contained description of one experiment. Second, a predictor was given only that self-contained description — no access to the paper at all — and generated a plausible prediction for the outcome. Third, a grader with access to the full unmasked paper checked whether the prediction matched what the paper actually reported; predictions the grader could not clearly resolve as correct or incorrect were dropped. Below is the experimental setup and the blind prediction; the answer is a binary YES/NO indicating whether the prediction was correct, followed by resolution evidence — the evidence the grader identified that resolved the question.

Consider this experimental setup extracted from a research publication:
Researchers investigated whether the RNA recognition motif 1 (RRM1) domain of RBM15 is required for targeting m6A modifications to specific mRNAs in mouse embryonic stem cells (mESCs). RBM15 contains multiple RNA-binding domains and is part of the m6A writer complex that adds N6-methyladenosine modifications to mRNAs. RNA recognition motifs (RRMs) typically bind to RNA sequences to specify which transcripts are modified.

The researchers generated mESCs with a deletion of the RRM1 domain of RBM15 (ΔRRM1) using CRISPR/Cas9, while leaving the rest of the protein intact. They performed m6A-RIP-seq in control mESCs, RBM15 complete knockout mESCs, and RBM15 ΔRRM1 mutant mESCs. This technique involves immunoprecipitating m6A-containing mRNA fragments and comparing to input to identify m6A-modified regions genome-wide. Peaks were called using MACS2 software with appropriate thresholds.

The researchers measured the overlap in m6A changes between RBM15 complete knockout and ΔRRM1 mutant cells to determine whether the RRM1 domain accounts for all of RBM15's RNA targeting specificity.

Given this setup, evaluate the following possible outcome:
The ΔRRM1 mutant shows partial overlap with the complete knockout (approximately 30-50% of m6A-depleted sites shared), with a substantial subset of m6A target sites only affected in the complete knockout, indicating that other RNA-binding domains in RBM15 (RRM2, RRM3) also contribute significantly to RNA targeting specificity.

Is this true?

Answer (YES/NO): NO